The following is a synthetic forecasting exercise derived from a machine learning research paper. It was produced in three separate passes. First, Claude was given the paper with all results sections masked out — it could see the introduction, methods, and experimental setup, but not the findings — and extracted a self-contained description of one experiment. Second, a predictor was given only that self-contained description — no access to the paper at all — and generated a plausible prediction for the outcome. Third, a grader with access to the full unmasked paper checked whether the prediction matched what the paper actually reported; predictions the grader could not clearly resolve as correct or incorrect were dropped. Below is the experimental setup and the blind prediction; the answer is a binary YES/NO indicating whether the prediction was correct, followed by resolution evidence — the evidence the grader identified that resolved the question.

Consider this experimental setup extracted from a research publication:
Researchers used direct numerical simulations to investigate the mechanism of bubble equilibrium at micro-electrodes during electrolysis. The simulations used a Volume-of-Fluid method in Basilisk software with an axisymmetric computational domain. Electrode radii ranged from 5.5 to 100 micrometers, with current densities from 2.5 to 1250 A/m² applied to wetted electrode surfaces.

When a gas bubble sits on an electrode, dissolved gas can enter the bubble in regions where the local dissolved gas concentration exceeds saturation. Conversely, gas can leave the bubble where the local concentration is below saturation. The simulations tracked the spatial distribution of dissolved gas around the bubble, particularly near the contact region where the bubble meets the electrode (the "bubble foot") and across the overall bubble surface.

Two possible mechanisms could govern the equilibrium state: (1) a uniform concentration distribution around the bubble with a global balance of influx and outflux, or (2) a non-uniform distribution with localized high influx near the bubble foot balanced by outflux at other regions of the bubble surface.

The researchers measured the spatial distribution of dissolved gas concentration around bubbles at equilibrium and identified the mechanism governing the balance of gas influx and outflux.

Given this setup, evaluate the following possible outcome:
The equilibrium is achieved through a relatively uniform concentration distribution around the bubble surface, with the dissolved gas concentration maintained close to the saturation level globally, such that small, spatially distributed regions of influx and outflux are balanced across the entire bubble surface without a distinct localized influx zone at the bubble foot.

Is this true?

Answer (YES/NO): NO